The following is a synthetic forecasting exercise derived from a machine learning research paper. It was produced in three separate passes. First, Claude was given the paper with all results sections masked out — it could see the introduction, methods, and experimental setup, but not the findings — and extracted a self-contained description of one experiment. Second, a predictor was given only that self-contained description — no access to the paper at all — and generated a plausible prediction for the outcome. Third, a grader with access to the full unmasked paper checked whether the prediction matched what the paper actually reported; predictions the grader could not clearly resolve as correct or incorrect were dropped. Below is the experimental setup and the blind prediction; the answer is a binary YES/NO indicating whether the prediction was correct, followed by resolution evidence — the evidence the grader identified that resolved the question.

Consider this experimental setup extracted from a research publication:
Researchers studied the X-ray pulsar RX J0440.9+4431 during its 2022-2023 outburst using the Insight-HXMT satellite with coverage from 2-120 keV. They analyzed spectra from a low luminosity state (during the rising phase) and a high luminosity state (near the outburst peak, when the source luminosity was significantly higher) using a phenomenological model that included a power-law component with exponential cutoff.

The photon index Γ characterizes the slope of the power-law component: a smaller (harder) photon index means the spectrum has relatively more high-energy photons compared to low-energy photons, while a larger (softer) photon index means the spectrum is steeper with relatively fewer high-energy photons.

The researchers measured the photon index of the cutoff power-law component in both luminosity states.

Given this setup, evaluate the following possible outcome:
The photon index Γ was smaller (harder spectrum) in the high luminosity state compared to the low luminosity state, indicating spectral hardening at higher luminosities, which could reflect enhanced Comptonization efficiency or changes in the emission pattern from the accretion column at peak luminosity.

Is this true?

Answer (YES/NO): YES